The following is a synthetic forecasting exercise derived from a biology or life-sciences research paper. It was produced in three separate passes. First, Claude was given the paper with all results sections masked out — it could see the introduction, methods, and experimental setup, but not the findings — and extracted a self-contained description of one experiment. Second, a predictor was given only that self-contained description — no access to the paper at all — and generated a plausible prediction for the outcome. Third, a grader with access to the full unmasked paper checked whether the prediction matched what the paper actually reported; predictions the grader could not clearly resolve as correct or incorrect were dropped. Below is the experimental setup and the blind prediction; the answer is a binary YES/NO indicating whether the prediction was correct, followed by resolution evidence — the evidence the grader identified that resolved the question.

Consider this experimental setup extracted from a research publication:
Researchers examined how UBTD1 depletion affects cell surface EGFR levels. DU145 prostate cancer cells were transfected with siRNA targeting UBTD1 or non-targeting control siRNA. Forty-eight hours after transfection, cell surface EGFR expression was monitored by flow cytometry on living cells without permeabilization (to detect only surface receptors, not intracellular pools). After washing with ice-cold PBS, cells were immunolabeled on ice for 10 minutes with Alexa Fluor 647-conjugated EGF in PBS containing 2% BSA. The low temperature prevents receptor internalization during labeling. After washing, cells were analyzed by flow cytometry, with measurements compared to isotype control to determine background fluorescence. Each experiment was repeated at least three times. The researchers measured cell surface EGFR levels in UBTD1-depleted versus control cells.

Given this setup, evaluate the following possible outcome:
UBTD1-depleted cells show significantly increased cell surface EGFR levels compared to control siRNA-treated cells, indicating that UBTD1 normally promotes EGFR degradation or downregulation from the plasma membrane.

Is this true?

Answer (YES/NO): NO